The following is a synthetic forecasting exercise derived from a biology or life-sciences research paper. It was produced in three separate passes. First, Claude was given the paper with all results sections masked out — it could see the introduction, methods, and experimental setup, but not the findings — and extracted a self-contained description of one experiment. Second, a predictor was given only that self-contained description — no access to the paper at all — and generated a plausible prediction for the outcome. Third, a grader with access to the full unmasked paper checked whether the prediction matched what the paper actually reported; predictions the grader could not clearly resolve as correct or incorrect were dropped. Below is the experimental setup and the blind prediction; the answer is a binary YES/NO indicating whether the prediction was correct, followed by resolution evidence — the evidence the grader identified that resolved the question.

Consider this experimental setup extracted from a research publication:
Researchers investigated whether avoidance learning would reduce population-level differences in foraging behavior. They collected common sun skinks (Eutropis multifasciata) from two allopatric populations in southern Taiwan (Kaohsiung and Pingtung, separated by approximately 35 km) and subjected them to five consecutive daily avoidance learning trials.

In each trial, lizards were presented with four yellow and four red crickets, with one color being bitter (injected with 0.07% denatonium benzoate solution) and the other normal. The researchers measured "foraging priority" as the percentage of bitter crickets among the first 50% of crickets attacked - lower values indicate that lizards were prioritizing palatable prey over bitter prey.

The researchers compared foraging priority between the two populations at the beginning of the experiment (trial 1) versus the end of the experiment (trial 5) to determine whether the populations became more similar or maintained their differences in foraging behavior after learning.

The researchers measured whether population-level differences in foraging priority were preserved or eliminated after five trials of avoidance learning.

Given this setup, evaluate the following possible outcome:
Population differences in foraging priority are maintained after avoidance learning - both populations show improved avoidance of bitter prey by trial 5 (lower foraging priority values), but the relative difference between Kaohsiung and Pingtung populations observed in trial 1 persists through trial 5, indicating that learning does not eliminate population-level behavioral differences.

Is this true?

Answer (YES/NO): NO